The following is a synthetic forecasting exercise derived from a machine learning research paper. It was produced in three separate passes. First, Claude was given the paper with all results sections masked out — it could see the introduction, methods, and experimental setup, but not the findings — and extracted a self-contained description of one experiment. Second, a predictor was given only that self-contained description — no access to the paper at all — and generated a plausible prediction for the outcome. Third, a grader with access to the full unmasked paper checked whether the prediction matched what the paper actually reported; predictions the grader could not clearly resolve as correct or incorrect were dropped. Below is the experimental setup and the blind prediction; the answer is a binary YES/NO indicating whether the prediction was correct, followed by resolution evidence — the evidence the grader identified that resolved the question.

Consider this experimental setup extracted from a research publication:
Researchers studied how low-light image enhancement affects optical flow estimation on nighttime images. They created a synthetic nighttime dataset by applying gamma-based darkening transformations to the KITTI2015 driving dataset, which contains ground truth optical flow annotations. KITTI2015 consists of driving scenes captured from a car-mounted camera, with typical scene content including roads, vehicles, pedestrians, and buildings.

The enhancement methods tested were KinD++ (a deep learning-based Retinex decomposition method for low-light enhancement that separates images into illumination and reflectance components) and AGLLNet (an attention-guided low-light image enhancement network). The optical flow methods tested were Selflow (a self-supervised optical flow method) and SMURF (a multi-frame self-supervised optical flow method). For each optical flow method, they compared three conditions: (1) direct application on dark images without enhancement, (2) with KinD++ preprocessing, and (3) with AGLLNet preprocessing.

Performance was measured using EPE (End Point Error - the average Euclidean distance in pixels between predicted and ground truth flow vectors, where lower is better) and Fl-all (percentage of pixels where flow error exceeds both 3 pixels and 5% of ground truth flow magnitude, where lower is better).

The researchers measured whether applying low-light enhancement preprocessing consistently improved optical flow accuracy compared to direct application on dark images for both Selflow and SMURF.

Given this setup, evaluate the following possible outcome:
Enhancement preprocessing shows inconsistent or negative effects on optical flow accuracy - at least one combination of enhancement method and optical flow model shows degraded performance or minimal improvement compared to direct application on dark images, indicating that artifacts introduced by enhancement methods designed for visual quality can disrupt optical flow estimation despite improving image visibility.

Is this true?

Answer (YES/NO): NO